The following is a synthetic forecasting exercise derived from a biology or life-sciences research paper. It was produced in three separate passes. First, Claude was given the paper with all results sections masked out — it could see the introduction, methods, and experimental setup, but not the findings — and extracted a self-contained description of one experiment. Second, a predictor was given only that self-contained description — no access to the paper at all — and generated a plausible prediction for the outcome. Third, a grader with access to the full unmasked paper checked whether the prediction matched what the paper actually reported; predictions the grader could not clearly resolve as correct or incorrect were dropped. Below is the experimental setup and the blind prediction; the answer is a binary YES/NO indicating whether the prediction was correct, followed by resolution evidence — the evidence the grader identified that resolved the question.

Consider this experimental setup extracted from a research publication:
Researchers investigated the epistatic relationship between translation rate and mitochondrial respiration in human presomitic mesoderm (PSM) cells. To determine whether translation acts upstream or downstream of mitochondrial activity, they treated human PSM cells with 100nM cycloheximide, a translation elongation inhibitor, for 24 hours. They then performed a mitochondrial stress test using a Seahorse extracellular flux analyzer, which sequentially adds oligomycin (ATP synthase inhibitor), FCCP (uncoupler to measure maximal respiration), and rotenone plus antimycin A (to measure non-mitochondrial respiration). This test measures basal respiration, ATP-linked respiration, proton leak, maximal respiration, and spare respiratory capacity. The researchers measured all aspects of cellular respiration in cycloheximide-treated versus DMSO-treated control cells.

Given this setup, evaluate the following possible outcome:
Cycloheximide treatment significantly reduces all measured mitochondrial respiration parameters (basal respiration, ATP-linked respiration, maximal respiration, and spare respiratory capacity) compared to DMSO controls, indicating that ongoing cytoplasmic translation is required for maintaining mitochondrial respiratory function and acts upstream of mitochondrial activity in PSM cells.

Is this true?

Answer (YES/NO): NO